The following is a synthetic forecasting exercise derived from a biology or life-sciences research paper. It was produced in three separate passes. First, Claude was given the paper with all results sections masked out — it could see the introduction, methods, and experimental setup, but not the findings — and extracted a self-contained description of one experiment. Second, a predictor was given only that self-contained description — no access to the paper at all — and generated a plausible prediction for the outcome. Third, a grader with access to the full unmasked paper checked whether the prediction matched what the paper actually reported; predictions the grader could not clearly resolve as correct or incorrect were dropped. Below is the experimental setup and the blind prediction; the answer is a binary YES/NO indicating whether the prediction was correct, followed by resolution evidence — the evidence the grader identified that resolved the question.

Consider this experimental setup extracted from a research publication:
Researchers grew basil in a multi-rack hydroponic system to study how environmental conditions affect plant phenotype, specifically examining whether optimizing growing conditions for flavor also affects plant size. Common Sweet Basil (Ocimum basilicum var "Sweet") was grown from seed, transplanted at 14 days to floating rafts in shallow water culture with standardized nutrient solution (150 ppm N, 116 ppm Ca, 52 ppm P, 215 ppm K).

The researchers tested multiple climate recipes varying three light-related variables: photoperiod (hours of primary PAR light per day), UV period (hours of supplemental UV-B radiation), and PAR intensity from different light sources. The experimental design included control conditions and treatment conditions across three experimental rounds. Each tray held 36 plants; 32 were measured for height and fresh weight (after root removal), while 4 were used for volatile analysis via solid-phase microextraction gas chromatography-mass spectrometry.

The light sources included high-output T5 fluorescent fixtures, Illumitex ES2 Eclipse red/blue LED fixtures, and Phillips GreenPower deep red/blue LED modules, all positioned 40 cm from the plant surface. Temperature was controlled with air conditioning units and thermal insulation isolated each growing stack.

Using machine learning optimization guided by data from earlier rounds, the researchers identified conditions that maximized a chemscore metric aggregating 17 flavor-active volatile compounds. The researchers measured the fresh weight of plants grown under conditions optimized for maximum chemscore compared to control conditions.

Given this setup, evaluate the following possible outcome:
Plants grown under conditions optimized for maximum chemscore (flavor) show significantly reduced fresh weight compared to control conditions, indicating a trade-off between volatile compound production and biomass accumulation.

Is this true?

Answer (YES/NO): YES